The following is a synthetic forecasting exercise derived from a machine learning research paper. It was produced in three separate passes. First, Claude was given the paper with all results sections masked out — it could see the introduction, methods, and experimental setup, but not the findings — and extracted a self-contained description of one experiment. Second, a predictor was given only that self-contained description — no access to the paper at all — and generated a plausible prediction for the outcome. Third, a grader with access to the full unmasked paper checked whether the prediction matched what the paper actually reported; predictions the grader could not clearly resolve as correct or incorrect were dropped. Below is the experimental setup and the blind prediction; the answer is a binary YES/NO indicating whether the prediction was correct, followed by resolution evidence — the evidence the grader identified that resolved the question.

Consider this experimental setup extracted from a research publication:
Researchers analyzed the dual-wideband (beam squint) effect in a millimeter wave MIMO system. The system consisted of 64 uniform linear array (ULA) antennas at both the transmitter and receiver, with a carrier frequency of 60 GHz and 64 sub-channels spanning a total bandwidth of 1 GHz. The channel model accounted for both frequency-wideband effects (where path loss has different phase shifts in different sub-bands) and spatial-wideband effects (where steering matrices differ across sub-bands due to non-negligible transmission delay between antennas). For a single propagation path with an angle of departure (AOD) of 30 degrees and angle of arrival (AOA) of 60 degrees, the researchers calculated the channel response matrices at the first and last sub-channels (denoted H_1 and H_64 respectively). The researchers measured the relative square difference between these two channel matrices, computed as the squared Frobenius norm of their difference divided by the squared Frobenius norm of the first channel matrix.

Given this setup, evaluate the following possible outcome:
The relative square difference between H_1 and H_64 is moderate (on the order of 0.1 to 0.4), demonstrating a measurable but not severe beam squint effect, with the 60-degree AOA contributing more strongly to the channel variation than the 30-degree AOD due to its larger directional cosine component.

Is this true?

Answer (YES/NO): NO